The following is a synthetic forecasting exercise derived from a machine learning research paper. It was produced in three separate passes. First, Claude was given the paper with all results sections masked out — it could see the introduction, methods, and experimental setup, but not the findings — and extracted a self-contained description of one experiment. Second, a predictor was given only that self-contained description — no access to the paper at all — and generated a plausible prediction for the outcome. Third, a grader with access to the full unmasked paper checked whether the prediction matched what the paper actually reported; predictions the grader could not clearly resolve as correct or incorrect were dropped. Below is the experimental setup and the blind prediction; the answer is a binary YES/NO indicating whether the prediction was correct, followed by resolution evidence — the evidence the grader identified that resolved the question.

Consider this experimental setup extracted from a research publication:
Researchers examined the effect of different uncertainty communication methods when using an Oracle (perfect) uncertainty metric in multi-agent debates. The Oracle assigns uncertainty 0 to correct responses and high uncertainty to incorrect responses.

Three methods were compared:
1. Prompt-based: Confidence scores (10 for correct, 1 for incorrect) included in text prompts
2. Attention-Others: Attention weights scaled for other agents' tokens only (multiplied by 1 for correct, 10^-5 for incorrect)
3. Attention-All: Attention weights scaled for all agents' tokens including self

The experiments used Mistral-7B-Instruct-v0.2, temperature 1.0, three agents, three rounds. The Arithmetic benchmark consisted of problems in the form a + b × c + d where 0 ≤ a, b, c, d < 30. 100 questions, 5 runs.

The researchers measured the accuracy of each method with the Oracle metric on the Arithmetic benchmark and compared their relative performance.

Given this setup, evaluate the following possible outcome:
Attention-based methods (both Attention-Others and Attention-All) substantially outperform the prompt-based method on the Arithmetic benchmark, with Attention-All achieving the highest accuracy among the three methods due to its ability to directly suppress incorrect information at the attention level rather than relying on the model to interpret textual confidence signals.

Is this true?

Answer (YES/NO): YES